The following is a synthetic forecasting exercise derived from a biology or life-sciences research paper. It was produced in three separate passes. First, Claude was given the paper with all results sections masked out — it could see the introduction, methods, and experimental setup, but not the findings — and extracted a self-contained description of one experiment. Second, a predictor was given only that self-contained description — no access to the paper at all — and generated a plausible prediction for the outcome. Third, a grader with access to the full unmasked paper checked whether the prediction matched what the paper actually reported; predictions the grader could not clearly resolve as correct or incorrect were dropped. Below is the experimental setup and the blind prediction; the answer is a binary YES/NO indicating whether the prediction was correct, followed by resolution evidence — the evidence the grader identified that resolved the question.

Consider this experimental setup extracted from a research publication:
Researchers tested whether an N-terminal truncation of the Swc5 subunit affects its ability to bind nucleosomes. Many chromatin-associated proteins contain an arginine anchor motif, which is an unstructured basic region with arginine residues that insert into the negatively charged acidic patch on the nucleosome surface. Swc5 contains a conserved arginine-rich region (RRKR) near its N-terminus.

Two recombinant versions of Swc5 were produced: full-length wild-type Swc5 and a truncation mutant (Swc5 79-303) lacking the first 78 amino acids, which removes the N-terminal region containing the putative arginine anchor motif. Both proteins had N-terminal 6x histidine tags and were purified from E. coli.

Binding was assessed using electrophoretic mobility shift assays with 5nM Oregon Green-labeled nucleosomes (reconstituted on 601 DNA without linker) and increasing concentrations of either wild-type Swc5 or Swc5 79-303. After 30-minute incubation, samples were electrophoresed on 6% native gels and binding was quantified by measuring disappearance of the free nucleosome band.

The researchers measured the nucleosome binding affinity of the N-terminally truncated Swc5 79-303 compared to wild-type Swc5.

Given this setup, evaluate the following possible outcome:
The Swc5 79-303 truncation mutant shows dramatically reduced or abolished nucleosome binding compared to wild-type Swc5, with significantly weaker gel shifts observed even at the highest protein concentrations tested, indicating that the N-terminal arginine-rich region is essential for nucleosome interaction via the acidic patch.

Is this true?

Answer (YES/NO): NO